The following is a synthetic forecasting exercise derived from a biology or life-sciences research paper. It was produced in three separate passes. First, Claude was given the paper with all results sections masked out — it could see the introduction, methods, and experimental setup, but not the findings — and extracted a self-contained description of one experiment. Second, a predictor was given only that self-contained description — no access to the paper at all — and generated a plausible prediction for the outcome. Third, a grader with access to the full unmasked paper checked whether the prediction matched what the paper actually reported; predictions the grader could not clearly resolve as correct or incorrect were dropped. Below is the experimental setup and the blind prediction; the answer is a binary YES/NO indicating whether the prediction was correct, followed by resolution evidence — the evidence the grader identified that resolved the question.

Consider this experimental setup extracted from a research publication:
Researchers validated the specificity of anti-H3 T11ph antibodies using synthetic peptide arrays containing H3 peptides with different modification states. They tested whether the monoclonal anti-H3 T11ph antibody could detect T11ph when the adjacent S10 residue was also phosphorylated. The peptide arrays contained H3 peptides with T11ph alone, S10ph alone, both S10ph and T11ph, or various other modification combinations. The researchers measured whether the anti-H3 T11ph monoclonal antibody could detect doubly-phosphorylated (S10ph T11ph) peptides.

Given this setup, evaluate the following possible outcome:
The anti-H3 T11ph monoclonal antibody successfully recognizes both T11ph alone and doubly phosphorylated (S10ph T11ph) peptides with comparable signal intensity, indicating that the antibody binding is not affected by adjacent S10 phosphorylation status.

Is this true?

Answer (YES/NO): NO